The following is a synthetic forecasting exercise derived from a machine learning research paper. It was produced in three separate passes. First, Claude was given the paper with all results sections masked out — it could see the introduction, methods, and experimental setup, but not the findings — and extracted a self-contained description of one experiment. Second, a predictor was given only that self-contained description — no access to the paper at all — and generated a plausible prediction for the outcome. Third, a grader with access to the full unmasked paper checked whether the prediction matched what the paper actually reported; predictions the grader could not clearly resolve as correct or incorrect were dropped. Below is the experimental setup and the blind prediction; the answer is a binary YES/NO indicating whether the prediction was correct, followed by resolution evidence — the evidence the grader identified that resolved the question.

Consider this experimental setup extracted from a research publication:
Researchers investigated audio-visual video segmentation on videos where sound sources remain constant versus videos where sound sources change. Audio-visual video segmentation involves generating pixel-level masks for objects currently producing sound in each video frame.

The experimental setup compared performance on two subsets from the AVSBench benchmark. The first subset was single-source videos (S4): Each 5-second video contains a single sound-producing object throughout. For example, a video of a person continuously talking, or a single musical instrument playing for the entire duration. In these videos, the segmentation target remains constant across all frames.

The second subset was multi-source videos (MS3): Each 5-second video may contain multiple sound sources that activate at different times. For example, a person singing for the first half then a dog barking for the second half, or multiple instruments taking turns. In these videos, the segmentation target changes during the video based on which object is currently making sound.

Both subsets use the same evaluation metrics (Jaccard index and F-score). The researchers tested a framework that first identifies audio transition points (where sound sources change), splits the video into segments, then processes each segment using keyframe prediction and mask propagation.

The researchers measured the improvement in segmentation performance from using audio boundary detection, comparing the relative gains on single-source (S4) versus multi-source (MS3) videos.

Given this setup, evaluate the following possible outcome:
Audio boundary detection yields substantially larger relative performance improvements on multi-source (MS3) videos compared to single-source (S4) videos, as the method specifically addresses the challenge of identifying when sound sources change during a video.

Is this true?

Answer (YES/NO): YES